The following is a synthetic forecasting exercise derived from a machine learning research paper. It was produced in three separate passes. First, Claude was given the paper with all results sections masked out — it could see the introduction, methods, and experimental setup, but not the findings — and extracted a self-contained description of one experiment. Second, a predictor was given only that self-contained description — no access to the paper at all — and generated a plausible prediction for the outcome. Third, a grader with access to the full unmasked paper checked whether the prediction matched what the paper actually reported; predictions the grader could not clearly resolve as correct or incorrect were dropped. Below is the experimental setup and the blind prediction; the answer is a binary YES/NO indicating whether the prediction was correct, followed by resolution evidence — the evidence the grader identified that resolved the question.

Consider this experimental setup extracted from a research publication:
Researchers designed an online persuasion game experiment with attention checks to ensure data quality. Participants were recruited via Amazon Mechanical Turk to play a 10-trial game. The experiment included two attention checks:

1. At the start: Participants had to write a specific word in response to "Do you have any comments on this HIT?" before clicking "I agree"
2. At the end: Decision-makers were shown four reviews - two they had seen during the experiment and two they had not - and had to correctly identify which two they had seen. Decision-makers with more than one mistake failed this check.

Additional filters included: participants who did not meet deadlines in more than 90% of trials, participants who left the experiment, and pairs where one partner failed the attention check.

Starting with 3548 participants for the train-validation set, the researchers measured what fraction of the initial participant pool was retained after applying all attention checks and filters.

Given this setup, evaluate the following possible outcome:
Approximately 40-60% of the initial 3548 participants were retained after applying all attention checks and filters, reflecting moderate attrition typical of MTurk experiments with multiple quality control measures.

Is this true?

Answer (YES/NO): NO